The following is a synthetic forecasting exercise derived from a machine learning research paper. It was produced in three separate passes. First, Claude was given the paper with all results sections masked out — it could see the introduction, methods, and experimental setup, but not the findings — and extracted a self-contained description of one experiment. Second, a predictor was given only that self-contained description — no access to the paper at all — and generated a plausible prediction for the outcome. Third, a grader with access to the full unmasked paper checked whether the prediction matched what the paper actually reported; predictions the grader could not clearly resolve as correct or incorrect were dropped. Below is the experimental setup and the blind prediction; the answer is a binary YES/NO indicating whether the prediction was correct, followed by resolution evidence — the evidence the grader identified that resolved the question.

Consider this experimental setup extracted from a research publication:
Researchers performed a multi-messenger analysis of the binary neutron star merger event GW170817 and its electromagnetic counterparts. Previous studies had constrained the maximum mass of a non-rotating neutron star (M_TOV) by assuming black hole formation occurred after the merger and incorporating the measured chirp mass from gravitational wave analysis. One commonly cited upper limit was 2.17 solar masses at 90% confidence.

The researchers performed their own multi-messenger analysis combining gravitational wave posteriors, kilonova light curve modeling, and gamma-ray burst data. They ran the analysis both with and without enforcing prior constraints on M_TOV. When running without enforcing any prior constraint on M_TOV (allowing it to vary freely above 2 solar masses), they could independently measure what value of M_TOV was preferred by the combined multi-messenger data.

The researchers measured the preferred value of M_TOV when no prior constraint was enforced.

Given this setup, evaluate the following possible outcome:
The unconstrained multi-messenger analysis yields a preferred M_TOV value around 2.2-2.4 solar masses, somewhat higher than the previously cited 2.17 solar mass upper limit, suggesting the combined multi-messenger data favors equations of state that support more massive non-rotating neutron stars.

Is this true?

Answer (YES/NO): YES